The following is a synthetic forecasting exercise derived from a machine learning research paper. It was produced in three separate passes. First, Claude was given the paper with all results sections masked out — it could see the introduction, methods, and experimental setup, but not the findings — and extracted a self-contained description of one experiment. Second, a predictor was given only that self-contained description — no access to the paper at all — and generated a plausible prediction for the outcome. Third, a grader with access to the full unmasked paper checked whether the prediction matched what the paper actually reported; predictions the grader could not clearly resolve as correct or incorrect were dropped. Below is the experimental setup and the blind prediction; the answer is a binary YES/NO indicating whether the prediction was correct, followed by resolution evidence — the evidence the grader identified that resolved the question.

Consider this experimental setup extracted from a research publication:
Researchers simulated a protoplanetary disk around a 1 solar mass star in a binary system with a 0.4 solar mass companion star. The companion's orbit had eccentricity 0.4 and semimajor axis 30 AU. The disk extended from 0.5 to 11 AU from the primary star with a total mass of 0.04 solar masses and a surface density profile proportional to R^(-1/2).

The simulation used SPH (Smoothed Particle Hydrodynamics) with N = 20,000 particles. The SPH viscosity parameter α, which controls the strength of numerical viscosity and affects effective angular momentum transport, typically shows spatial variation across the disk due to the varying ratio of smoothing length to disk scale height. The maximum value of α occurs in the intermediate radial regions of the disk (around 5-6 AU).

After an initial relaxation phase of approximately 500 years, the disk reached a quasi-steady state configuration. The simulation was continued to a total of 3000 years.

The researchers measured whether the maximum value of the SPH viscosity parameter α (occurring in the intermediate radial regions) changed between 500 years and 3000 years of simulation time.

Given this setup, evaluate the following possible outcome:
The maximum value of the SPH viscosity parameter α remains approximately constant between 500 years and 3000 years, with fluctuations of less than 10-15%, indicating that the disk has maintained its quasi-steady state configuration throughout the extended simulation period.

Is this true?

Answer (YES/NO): NO